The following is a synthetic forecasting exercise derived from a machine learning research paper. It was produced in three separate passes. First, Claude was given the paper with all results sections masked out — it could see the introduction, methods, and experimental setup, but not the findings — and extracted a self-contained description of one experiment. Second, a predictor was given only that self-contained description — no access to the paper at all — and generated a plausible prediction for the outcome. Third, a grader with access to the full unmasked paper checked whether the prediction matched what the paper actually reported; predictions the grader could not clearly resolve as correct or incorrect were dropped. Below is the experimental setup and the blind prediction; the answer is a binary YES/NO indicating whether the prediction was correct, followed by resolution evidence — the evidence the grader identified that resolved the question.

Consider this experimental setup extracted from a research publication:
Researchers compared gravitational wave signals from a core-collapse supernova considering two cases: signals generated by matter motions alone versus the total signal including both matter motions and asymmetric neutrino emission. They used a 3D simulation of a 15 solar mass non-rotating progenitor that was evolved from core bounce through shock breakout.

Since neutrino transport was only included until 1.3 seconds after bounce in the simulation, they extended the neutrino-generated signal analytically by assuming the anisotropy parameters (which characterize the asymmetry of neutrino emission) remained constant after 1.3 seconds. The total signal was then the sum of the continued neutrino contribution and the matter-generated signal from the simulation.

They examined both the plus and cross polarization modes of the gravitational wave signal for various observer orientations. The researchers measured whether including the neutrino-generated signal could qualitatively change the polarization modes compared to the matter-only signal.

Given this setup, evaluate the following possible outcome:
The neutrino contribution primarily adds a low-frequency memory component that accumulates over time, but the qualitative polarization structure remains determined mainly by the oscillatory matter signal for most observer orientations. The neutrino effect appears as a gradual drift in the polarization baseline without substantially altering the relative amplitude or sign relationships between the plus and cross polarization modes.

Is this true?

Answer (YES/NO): NO